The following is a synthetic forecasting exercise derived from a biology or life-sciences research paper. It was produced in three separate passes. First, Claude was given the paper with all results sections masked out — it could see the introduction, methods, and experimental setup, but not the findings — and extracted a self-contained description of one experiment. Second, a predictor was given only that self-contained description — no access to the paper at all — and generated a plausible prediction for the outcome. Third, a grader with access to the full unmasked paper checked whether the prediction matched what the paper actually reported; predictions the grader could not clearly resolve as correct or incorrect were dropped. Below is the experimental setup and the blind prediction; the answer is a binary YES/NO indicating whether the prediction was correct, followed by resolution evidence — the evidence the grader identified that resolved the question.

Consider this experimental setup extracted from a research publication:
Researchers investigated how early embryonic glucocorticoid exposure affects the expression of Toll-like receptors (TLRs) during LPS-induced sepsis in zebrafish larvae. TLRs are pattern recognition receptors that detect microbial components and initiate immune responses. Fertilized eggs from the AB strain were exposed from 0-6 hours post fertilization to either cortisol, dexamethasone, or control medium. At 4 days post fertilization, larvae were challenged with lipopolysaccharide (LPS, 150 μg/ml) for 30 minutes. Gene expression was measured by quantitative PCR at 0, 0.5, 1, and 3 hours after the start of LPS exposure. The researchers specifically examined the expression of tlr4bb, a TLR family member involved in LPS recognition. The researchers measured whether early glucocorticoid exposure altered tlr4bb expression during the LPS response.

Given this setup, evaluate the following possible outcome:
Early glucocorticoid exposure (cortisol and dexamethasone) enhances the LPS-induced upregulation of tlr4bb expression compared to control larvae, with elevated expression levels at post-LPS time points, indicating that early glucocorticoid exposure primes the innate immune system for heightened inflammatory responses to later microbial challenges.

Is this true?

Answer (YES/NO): NO